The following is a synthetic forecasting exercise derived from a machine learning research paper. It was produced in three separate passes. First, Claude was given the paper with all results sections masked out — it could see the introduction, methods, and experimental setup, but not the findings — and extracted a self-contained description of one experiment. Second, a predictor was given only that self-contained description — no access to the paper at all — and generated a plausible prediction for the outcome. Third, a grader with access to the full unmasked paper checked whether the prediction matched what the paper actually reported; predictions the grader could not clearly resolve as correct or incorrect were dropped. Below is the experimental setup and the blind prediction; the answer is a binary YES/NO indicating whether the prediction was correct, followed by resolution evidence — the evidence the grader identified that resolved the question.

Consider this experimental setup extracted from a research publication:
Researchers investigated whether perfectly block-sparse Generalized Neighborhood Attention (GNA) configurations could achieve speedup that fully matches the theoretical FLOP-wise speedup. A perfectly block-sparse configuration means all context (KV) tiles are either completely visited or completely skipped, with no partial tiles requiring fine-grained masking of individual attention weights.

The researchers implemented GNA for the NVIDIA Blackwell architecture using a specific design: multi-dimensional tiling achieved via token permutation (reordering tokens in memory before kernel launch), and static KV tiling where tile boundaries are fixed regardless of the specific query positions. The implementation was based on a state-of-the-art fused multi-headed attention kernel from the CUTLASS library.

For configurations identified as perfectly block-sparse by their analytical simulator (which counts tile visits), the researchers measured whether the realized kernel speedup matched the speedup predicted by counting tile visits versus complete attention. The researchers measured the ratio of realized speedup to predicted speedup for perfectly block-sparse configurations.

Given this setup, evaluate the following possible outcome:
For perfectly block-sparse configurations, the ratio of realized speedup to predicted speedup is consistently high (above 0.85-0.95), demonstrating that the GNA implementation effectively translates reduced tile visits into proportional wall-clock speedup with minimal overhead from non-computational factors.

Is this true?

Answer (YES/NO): YES